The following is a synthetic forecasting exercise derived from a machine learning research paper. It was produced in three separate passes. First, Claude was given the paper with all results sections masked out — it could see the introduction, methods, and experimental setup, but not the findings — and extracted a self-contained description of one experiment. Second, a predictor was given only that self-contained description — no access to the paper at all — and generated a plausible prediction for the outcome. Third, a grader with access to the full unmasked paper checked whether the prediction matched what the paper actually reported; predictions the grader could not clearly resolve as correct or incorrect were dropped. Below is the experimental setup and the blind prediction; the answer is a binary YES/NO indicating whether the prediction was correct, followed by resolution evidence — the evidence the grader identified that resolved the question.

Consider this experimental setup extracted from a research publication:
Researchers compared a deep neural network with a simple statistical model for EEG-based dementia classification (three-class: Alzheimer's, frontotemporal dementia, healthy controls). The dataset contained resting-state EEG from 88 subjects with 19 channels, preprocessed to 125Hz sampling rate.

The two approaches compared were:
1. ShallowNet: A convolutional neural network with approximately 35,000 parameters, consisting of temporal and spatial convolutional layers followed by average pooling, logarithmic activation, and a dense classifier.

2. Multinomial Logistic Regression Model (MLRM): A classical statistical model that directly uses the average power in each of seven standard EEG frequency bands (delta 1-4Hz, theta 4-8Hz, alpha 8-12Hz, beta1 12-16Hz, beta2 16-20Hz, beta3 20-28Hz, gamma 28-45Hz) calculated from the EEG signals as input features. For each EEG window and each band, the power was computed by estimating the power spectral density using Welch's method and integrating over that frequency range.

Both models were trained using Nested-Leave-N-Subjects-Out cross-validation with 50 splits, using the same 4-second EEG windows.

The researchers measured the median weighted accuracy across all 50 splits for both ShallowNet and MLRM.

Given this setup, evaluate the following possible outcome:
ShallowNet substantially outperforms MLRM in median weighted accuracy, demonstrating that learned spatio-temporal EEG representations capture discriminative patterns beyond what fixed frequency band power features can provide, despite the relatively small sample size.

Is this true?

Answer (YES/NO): NO